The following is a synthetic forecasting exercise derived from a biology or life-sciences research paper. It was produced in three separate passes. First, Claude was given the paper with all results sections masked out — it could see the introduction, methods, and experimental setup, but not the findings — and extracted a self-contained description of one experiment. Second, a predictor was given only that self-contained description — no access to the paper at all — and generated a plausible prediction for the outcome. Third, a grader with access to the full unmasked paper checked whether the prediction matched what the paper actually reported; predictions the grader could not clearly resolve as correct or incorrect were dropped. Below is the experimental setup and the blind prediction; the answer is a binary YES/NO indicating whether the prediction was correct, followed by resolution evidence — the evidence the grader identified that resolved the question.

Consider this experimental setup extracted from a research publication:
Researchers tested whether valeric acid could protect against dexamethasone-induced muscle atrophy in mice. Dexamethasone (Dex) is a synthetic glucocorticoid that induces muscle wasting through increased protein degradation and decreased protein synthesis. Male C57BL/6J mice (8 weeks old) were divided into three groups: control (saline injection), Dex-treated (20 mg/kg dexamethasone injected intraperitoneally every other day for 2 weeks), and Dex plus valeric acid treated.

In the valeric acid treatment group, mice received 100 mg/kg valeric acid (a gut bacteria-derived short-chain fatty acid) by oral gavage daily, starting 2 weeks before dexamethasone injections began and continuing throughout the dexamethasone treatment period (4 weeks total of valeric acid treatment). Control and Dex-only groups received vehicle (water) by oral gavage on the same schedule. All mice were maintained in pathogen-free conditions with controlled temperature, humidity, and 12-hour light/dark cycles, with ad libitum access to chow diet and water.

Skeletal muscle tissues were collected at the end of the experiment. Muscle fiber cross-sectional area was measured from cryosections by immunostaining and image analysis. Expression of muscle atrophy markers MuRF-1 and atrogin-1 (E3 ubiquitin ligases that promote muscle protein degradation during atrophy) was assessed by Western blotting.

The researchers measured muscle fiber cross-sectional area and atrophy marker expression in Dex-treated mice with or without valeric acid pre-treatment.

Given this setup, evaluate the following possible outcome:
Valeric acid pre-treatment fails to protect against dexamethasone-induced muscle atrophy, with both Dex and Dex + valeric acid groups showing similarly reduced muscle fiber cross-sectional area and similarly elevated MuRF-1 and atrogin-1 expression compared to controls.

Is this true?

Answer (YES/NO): NO